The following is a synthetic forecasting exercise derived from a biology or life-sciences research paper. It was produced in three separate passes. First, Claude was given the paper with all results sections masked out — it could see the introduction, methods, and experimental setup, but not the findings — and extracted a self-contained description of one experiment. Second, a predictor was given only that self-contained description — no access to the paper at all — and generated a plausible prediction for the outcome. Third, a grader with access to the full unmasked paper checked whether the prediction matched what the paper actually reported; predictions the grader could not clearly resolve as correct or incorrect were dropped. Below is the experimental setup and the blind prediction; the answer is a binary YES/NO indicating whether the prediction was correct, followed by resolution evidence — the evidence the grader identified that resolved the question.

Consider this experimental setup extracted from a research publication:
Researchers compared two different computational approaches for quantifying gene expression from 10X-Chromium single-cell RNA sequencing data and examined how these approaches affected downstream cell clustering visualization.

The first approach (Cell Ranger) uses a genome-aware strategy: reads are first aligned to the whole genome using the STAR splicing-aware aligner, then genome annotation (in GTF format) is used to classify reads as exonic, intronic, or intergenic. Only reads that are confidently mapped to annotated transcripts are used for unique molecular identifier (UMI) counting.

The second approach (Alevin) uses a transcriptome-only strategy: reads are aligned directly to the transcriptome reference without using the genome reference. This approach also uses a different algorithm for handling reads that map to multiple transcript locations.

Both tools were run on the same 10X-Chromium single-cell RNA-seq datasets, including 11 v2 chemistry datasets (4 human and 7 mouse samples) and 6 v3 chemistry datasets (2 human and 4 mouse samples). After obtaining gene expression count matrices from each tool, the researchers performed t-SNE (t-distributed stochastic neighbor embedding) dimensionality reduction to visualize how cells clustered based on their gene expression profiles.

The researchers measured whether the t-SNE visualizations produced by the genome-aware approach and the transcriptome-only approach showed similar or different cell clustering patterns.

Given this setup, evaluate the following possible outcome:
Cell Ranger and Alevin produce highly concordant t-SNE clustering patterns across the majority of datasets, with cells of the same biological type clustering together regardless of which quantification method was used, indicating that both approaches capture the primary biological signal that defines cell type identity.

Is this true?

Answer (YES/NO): NO